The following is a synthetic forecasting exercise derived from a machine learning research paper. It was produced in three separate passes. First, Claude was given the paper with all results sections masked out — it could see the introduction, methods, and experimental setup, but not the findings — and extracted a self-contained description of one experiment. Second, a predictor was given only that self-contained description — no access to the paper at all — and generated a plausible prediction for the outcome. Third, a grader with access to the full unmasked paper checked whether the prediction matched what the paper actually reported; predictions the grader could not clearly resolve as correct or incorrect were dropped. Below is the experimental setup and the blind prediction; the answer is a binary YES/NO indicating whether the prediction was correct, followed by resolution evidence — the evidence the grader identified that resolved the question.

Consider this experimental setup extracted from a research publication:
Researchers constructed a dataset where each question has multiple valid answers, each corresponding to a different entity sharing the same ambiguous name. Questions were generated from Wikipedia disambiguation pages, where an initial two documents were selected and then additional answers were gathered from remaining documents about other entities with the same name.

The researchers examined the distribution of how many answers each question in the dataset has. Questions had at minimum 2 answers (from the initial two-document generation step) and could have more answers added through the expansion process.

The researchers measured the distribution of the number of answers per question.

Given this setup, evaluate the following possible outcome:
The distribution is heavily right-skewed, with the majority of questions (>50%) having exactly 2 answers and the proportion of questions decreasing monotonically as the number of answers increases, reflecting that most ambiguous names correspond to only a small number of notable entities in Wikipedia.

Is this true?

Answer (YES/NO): NO